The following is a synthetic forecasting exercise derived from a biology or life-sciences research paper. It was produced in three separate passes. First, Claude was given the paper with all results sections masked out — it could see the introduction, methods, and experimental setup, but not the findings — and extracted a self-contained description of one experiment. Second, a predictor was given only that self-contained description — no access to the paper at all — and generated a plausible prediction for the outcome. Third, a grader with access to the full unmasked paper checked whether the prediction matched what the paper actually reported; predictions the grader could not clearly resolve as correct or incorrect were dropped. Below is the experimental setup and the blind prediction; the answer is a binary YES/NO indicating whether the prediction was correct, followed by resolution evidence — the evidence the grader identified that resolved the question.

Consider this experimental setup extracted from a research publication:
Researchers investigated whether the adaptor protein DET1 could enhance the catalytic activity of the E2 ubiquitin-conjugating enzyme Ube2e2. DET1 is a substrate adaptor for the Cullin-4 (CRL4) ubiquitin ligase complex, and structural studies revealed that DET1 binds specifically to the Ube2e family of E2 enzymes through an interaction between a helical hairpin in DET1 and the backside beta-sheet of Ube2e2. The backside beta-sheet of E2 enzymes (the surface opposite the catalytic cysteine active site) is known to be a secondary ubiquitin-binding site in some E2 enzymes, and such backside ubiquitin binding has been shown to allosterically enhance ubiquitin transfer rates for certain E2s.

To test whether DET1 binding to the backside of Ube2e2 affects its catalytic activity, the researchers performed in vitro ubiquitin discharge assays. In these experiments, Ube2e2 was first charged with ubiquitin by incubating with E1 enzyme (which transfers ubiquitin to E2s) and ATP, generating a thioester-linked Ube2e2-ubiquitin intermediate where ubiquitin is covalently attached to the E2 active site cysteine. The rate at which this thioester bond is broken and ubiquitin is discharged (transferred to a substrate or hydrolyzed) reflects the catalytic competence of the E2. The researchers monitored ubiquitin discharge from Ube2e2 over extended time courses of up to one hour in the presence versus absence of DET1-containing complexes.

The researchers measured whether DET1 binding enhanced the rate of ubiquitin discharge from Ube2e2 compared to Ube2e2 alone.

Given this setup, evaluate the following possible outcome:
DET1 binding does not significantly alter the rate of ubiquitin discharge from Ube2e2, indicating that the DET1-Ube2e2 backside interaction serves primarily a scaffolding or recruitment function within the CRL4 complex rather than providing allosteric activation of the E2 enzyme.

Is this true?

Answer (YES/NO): YES